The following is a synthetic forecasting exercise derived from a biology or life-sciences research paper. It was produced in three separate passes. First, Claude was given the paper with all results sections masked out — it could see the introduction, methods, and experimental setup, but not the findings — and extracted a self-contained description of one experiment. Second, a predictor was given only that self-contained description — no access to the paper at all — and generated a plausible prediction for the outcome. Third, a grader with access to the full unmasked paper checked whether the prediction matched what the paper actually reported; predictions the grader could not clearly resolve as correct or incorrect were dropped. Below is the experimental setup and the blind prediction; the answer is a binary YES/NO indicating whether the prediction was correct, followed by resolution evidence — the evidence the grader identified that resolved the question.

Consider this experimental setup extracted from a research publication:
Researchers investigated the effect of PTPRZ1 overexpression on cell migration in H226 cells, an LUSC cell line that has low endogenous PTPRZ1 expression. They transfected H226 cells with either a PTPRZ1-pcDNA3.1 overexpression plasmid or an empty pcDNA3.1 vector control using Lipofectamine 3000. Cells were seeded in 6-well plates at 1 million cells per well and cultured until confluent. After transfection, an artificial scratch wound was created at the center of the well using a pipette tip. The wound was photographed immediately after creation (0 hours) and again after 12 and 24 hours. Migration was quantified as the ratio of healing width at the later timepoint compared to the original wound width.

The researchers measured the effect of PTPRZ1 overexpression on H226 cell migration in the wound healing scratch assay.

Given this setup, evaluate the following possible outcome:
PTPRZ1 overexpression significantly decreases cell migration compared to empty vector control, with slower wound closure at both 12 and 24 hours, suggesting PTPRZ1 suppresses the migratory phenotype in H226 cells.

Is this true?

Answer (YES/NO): NO